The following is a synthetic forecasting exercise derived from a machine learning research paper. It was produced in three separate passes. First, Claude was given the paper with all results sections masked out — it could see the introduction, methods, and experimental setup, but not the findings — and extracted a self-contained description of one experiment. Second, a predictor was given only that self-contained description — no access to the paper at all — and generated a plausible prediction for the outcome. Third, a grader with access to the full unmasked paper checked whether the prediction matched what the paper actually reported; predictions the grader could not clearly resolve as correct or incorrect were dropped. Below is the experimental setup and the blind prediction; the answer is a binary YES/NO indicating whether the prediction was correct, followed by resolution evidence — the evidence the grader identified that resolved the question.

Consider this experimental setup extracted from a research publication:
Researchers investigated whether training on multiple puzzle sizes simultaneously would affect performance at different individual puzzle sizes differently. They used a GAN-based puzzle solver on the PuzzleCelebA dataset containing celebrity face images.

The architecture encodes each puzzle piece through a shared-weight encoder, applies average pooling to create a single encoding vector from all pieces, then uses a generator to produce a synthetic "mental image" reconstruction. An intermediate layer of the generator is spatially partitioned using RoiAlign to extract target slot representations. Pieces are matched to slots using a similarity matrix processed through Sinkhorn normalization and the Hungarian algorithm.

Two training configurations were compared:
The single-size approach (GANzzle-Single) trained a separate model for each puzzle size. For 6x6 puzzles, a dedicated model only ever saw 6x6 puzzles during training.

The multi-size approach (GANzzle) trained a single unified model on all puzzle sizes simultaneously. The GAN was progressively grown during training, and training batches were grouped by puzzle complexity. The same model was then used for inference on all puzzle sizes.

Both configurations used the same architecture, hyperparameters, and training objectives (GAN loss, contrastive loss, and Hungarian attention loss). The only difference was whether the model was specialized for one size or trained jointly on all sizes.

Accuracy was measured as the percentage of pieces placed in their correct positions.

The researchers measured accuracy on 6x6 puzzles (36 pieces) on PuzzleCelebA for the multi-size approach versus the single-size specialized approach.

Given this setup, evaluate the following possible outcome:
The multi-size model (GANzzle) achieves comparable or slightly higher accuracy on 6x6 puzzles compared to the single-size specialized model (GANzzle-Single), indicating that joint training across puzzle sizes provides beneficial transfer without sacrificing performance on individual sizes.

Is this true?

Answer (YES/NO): YES